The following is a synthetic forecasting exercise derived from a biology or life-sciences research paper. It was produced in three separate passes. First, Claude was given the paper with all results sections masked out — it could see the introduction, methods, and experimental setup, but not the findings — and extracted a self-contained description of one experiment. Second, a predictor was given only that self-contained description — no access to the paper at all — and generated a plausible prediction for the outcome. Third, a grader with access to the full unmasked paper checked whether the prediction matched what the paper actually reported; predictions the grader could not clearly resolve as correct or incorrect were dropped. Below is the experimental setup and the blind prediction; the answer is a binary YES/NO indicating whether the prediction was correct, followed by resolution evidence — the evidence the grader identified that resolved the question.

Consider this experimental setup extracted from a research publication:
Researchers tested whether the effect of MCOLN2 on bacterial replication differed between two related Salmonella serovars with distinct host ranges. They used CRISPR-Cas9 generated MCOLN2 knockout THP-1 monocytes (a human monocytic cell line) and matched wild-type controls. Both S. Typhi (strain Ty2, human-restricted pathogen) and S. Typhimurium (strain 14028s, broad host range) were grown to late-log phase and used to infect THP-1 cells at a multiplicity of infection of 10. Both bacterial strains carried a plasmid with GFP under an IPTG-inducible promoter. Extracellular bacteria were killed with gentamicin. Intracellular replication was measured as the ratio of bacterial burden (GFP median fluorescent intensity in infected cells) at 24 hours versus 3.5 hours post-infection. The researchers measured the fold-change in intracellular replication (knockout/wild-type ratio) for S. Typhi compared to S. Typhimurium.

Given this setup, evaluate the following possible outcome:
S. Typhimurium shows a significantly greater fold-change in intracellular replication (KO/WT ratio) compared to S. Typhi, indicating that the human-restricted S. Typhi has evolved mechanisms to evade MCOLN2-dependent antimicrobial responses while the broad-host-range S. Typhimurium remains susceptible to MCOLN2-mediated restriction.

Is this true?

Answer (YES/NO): NO